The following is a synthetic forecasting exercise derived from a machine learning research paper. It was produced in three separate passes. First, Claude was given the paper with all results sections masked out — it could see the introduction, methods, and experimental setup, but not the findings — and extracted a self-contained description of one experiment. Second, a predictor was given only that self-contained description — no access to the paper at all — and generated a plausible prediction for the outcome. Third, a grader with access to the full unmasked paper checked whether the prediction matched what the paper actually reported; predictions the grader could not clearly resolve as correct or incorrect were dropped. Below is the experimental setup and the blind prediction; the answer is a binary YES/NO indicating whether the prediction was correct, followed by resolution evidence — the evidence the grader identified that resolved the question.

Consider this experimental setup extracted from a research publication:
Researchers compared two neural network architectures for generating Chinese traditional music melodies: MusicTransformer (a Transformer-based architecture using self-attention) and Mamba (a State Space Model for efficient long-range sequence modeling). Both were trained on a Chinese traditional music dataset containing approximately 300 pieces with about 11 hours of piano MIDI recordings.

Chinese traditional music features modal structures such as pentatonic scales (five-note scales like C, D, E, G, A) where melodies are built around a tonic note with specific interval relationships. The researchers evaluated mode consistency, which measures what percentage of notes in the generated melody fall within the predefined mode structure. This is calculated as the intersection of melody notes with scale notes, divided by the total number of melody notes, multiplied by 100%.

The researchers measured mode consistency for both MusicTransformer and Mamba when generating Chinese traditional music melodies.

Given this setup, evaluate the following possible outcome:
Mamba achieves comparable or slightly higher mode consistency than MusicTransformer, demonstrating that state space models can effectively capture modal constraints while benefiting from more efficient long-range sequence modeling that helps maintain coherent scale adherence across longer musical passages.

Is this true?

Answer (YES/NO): NO